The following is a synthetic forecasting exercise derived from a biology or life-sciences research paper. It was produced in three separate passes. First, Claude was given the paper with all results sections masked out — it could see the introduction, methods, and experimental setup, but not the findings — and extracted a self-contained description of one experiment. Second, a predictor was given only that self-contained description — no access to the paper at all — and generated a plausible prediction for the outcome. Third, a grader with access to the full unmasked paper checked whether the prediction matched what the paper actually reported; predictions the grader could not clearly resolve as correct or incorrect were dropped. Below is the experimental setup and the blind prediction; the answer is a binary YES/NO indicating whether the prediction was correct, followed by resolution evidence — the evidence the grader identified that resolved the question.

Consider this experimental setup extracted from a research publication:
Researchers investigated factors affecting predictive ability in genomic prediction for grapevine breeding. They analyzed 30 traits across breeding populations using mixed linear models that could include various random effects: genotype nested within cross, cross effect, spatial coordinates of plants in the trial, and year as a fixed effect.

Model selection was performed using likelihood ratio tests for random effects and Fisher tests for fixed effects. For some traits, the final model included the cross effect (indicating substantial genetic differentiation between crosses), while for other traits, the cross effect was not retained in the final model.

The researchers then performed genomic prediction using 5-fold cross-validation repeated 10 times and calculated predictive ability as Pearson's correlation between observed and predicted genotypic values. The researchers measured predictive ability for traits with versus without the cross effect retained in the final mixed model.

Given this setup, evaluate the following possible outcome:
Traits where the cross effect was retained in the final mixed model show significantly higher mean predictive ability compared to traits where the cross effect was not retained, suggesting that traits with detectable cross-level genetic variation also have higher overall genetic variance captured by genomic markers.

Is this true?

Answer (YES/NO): YES